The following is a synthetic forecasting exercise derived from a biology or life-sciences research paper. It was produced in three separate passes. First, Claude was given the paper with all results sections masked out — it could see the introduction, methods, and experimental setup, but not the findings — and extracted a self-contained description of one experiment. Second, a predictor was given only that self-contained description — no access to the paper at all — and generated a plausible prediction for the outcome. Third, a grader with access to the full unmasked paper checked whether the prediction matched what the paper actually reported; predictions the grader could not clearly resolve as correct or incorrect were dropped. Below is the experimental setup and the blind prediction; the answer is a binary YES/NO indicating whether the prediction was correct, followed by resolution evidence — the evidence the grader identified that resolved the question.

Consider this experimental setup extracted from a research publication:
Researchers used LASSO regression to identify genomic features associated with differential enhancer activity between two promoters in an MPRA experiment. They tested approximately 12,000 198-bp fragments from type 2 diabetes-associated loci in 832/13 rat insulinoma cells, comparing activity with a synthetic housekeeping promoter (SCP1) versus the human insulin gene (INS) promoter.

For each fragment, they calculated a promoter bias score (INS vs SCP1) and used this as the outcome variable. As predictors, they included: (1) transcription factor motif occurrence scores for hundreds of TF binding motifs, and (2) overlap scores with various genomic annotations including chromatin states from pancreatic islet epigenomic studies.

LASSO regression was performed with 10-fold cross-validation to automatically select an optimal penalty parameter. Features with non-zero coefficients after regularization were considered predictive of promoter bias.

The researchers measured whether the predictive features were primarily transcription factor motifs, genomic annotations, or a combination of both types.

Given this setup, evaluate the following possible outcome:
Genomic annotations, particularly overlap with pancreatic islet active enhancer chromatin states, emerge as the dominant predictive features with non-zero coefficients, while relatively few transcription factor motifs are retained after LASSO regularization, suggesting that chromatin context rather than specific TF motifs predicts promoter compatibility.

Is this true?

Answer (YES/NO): NO